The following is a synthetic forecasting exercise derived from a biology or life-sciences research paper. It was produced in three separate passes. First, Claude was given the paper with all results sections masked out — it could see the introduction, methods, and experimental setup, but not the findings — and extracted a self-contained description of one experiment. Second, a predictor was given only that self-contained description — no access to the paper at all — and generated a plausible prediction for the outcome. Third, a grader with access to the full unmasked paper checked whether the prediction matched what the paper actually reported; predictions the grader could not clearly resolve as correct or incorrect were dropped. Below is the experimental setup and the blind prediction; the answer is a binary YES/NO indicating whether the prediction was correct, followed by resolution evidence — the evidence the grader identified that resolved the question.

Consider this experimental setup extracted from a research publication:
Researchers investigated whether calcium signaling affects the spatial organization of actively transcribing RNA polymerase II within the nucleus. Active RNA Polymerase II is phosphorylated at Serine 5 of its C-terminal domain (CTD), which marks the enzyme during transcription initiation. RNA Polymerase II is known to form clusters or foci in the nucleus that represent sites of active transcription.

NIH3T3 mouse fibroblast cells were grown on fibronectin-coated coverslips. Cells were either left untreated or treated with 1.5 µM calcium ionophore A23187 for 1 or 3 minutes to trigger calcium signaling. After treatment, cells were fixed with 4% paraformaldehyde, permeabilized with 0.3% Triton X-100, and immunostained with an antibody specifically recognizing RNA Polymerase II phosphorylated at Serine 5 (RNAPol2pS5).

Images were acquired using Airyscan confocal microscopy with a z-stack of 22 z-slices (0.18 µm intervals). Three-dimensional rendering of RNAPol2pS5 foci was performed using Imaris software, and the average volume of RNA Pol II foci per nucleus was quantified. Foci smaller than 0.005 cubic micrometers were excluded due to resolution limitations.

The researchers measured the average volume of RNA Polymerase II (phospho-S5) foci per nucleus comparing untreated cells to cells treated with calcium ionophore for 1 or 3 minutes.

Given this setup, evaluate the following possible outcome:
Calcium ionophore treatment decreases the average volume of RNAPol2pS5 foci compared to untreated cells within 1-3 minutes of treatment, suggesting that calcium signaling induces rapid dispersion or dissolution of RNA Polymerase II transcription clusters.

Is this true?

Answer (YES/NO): NO